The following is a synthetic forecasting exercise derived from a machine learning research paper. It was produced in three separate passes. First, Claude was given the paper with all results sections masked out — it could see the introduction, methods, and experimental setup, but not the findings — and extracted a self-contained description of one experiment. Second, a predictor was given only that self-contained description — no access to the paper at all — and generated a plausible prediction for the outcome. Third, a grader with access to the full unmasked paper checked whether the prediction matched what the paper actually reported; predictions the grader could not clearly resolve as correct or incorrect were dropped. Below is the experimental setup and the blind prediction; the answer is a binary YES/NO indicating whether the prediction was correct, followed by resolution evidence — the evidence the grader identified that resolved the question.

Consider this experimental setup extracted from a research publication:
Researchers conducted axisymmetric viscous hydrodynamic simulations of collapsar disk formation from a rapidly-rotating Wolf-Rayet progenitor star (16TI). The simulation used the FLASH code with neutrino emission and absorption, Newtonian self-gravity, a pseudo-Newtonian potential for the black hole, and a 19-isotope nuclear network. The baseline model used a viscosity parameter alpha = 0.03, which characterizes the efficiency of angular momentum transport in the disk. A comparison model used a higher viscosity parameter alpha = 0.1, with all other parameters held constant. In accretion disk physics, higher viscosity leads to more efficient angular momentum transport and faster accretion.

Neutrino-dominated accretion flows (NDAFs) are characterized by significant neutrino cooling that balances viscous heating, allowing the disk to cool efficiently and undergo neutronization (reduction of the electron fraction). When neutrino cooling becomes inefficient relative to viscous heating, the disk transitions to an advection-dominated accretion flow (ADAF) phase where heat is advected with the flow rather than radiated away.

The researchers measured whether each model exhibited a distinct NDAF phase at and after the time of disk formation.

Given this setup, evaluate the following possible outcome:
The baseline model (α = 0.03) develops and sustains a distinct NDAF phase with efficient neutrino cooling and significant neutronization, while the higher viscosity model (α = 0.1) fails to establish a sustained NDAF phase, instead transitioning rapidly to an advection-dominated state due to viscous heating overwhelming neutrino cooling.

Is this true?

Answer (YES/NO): NO